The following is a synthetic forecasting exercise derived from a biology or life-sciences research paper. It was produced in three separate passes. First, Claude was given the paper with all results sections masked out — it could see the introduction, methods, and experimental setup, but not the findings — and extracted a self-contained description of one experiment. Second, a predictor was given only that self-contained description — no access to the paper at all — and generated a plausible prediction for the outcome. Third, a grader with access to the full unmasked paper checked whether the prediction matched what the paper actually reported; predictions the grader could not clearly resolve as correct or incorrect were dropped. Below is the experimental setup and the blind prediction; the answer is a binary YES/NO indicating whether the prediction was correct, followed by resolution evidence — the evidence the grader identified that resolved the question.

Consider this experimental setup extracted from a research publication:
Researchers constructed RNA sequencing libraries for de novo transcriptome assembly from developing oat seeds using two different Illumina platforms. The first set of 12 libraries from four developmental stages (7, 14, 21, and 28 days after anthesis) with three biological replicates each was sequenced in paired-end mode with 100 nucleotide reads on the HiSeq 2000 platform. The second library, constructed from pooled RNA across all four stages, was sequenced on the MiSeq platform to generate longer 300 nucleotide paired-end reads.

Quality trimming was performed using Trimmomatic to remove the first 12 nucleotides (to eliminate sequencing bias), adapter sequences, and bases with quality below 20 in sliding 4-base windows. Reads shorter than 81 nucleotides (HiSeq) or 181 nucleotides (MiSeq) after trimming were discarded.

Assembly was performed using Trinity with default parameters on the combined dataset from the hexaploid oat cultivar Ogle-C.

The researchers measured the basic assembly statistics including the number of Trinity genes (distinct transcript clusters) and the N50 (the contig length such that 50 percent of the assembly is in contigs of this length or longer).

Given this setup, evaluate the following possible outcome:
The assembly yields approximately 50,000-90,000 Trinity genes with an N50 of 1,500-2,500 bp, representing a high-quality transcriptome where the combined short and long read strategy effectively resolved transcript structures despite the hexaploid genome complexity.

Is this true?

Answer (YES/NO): NO